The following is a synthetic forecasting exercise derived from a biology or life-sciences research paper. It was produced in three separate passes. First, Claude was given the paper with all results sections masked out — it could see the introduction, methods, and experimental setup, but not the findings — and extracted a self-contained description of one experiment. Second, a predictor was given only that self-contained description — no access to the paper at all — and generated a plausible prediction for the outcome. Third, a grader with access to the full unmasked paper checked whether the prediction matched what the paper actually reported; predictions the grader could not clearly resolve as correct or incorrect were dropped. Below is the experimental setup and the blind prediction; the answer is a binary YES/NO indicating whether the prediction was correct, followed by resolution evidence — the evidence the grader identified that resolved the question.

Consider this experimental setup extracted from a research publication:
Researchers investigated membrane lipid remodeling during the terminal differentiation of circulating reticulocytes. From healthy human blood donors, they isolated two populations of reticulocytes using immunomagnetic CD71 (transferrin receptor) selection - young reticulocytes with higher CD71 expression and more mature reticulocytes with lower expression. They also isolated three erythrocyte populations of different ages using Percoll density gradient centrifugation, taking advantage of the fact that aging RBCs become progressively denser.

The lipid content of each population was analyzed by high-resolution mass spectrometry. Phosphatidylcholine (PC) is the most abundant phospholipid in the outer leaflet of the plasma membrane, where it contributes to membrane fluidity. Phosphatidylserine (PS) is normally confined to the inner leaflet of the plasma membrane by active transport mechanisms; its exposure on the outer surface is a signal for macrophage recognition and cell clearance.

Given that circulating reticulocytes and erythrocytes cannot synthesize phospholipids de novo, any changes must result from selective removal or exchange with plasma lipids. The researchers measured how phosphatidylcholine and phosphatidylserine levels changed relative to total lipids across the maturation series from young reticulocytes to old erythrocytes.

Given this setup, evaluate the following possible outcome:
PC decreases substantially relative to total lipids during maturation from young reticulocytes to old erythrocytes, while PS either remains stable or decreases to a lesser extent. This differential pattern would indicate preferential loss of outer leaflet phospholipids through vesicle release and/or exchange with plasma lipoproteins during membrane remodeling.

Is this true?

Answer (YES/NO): NO